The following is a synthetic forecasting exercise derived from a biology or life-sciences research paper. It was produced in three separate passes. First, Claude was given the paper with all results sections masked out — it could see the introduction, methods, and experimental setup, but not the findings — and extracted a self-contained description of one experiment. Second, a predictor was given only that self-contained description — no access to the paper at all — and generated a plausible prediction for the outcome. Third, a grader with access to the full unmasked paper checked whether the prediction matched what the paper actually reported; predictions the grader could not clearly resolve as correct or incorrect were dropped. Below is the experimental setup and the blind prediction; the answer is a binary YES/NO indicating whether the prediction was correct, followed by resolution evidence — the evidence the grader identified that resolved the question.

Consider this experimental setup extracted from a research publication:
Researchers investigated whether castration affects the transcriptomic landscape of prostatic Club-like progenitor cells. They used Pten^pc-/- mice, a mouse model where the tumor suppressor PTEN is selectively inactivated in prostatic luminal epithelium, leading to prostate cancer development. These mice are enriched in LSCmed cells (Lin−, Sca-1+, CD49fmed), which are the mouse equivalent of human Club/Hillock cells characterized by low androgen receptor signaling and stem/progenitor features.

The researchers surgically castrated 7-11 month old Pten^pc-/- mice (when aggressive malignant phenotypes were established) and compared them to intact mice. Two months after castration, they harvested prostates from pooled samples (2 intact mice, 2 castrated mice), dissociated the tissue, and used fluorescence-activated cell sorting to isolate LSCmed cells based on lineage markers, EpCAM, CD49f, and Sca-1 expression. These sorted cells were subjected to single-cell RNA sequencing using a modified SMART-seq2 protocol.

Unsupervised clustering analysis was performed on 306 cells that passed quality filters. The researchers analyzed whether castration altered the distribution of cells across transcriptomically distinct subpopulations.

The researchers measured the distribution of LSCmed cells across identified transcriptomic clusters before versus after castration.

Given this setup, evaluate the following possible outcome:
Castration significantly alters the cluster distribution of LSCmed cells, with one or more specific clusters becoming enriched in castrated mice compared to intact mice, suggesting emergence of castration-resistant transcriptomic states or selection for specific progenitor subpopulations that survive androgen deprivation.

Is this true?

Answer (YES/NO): YES